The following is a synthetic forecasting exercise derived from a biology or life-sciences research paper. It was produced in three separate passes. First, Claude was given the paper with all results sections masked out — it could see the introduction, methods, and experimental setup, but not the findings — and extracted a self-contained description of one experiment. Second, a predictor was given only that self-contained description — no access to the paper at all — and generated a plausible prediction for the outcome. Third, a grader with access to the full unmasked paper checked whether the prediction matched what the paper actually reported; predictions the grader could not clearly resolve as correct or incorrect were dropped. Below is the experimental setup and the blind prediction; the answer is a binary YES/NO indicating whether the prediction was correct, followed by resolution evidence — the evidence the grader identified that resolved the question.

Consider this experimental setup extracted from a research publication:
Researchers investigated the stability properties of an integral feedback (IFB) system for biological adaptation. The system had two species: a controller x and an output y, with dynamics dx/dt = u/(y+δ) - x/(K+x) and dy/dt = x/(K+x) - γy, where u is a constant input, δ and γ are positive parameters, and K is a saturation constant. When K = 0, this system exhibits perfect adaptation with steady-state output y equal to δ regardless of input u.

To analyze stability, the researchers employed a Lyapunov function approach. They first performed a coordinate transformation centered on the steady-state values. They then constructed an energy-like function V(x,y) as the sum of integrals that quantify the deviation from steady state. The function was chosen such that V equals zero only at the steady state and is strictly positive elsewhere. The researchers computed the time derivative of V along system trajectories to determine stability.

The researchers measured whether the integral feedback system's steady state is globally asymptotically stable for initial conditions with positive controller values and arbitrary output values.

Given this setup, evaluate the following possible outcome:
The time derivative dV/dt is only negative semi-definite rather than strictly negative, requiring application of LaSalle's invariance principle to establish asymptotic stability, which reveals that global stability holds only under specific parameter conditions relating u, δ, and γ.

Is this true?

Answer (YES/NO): NO